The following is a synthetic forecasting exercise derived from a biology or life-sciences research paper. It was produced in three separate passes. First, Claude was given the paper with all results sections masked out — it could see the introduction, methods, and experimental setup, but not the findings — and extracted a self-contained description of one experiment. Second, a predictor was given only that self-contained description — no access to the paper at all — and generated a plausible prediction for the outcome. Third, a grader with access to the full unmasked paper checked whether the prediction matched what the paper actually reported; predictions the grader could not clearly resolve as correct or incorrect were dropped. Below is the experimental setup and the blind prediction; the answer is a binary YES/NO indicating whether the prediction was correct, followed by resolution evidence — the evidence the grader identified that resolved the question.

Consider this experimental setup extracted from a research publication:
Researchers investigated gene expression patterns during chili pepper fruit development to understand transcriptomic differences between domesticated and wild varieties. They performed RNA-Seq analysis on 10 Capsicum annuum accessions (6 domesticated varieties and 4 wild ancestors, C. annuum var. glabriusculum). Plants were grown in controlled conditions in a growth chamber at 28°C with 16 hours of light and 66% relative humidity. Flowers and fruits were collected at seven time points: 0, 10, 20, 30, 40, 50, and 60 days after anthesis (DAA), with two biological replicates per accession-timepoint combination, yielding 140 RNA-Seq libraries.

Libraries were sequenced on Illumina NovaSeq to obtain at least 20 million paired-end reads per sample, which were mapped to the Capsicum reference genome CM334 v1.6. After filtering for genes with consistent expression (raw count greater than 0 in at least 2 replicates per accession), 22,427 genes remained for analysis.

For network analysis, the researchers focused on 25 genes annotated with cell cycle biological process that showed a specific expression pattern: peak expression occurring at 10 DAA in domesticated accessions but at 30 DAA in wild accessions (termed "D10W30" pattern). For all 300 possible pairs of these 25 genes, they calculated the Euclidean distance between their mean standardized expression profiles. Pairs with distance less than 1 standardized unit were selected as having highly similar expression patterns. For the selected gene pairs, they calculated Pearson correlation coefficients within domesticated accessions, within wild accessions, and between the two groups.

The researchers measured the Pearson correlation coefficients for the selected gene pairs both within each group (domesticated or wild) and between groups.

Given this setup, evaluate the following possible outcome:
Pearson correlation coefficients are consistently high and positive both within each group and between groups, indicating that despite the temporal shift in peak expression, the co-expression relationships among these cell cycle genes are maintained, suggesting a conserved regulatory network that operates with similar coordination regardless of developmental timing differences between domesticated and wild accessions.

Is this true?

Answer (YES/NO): NO